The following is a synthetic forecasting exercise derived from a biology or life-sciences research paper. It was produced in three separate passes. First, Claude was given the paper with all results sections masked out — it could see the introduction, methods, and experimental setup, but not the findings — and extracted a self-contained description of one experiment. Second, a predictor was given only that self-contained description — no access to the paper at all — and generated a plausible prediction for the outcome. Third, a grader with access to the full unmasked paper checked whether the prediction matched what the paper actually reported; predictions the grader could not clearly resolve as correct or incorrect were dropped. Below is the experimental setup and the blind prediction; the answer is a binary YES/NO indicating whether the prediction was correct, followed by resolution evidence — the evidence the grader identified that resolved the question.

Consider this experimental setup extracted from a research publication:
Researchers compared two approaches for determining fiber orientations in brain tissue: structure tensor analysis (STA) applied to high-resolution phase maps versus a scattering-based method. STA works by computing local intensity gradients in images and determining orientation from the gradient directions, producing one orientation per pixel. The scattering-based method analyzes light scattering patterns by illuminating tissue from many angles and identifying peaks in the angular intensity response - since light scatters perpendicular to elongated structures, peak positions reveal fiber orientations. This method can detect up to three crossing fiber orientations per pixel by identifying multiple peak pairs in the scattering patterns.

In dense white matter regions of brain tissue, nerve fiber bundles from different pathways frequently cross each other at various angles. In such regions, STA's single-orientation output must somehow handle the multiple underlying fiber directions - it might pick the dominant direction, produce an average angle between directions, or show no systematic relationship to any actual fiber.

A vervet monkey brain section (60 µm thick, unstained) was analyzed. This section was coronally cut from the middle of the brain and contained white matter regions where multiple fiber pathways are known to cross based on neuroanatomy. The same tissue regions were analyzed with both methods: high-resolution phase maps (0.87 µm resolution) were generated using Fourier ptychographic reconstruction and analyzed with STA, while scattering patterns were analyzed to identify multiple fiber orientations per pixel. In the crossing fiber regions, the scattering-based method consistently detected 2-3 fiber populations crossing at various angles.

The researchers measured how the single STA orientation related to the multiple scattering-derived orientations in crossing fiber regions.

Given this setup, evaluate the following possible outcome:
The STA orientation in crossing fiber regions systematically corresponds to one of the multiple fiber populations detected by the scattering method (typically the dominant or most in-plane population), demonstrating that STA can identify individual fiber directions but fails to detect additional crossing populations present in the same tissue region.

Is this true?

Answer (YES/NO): NO